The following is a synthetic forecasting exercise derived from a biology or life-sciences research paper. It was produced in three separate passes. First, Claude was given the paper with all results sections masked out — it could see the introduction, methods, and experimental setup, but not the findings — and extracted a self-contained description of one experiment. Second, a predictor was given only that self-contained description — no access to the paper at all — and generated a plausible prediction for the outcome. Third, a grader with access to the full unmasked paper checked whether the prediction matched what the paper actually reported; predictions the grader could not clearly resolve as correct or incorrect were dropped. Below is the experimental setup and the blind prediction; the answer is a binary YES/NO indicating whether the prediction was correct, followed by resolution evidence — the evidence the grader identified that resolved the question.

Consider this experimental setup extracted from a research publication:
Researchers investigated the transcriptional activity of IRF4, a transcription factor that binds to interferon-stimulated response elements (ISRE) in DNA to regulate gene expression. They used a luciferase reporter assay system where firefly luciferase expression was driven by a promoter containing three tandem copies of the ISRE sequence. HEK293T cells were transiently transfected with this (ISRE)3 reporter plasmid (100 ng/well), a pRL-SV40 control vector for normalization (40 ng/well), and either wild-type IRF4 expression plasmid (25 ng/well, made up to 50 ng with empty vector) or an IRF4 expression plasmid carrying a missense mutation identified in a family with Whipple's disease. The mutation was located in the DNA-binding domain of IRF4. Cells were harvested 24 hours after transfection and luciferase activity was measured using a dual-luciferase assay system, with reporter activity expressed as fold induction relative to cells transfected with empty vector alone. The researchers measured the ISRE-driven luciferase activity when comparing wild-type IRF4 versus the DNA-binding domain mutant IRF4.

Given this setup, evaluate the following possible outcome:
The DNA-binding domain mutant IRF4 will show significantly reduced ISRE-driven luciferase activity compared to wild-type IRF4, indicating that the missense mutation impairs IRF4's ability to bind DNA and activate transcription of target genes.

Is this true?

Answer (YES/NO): YES